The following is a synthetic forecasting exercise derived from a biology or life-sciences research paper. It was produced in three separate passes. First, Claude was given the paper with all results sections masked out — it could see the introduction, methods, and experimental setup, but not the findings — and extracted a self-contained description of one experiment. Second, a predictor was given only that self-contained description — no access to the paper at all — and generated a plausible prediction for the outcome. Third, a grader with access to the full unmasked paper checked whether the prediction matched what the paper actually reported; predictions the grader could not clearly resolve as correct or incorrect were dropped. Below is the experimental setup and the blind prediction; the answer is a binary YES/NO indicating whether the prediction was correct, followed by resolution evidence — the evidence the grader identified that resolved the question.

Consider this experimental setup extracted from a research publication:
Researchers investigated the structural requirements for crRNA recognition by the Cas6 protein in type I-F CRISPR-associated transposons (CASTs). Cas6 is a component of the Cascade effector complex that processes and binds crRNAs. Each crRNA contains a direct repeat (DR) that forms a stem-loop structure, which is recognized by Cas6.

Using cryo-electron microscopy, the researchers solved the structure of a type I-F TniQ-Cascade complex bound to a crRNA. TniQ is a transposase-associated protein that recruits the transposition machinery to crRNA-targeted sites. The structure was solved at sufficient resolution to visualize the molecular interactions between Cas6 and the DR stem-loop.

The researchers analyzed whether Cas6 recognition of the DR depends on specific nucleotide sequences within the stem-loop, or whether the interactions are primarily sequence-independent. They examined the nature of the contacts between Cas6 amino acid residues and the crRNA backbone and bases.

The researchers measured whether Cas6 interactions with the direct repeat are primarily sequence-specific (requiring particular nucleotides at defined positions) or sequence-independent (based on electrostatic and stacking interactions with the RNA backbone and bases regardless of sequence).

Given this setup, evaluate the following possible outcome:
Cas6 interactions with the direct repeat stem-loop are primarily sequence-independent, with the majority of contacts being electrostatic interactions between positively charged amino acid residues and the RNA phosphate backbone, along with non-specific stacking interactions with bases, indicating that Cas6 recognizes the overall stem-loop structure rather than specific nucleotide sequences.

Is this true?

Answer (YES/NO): YES